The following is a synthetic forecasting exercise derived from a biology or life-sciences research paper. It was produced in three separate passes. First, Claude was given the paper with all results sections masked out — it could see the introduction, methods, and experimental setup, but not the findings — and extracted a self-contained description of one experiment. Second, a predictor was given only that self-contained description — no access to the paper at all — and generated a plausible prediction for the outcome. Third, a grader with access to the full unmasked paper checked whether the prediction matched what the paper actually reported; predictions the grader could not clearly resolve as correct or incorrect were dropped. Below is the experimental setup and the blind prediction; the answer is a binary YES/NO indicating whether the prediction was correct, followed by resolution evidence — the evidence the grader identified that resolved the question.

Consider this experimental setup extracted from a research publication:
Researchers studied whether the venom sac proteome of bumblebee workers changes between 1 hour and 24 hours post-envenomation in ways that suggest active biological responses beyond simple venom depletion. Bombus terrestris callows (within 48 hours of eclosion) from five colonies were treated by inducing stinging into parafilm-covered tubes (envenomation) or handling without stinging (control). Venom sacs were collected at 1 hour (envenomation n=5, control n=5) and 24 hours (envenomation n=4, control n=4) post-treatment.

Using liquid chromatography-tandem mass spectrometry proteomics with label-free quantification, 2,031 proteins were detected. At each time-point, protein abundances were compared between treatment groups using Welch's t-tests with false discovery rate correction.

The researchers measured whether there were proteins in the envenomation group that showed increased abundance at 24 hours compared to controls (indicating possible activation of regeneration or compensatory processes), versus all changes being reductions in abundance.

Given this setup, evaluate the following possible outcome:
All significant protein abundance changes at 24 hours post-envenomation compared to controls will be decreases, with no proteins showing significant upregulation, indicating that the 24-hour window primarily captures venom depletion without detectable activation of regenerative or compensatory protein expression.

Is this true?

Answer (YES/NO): NO